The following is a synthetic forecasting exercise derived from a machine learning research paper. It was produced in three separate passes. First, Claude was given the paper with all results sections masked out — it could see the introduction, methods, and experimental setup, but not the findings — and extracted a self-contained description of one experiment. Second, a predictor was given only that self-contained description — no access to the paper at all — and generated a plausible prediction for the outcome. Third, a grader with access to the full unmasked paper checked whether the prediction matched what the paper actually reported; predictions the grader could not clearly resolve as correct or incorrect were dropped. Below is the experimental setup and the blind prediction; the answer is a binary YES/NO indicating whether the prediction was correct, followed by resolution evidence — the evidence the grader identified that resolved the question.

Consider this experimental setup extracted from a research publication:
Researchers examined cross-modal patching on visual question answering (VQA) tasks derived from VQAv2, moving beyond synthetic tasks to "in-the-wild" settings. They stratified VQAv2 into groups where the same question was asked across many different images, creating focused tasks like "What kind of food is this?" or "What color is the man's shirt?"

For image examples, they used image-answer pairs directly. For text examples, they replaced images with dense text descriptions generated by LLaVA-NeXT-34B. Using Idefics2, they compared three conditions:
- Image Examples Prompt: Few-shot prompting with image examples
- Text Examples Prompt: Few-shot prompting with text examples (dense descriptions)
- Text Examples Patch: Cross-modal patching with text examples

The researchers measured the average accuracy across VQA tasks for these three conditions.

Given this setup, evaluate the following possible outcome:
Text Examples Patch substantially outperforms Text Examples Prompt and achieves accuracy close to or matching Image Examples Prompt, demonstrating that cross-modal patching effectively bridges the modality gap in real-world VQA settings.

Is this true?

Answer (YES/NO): NO